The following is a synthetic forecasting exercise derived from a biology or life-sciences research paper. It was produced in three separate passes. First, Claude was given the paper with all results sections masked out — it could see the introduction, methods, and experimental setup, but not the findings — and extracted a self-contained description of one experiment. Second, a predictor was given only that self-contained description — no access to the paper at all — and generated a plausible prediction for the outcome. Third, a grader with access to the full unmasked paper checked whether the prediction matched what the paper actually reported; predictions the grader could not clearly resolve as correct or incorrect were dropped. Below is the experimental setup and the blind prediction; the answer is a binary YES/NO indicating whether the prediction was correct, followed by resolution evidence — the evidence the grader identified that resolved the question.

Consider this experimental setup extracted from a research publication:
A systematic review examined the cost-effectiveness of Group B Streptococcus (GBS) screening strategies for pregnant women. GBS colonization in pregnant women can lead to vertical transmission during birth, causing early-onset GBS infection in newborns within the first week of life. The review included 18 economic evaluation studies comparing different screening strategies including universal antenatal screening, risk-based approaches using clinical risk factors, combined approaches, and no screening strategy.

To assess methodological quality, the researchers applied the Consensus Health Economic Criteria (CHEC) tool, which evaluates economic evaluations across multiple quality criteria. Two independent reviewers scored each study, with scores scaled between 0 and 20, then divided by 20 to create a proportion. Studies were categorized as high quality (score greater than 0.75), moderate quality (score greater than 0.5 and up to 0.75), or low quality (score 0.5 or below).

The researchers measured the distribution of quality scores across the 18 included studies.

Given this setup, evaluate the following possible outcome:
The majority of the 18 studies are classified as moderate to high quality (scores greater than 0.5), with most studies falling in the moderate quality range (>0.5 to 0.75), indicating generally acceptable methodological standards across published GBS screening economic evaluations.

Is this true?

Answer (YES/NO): NO